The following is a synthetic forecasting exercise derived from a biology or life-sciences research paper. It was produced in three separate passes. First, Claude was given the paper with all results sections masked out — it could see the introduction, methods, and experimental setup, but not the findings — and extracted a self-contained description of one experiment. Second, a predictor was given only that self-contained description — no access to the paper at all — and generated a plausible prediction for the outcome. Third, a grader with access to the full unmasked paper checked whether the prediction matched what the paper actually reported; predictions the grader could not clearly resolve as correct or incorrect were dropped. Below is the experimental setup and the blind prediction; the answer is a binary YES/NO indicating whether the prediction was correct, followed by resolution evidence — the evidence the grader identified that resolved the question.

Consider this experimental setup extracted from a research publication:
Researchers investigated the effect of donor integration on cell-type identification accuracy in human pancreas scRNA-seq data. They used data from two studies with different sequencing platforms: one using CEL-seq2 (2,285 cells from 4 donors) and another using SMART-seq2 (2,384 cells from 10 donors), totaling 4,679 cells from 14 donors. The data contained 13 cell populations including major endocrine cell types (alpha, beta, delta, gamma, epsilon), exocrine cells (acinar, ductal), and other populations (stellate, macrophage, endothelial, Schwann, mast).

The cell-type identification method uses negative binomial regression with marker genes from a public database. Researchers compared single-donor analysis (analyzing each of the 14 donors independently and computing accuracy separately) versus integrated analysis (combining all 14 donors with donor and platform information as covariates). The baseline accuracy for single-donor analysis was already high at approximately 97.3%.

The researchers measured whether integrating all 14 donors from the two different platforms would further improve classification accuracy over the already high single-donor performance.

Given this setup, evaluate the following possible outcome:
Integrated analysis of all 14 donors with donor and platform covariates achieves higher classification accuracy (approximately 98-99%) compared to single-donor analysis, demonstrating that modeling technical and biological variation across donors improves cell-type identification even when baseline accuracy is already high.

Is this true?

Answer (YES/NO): NO